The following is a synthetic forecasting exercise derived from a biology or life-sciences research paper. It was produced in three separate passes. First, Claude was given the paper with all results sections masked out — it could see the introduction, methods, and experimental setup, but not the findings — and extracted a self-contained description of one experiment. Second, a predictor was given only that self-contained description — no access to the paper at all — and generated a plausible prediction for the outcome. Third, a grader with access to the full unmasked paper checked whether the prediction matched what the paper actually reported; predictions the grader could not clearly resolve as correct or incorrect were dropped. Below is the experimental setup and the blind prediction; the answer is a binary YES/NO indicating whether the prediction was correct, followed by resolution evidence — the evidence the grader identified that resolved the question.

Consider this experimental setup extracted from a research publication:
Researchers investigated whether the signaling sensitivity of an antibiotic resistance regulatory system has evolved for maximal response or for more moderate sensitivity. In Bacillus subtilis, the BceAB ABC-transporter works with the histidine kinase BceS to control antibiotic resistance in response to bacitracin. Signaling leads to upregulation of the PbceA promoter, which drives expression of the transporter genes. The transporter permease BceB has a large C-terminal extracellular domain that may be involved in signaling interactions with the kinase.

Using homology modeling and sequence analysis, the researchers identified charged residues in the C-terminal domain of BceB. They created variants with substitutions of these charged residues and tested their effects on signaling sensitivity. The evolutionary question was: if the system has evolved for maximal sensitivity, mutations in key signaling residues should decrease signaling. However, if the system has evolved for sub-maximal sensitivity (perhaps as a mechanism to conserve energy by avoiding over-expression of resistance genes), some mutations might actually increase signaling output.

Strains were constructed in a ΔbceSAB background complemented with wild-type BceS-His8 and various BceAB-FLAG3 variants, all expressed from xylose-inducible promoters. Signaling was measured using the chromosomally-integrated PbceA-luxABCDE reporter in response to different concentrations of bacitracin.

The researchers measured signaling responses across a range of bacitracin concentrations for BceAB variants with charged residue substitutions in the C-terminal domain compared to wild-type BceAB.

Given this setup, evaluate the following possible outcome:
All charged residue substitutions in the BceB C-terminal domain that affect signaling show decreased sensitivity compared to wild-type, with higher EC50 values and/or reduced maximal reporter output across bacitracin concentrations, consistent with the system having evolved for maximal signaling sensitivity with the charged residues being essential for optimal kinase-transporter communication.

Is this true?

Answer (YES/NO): NO